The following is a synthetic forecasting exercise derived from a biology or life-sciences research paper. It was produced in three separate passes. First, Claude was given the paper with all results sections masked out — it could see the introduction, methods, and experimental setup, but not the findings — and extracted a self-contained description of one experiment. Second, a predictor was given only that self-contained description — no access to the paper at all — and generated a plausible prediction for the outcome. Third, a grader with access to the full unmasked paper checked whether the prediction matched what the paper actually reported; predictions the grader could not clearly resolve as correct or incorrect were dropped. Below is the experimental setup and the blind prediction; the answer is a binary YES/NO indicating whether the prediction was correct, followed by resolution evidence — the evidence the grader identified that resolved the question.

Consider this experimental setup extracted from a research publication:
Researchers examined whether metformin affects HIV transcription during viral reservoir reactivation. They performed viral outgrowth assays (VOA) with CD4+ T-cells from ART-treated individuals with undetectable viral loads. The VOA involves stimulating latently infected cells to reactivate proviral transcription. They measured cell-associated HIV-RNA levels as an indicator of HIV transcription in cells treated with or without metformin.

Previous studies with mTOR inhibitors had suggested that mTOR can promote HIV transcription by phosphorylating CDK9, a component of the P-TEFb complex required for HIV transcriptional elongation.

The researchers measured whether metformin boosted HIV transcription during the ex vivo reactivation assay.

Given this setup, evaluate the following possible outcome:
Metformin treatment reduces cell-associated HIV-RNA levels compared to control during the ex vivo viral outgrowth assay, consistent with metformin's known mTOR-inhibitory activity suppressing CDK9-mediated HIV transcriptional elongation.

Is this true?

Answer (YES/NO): NO